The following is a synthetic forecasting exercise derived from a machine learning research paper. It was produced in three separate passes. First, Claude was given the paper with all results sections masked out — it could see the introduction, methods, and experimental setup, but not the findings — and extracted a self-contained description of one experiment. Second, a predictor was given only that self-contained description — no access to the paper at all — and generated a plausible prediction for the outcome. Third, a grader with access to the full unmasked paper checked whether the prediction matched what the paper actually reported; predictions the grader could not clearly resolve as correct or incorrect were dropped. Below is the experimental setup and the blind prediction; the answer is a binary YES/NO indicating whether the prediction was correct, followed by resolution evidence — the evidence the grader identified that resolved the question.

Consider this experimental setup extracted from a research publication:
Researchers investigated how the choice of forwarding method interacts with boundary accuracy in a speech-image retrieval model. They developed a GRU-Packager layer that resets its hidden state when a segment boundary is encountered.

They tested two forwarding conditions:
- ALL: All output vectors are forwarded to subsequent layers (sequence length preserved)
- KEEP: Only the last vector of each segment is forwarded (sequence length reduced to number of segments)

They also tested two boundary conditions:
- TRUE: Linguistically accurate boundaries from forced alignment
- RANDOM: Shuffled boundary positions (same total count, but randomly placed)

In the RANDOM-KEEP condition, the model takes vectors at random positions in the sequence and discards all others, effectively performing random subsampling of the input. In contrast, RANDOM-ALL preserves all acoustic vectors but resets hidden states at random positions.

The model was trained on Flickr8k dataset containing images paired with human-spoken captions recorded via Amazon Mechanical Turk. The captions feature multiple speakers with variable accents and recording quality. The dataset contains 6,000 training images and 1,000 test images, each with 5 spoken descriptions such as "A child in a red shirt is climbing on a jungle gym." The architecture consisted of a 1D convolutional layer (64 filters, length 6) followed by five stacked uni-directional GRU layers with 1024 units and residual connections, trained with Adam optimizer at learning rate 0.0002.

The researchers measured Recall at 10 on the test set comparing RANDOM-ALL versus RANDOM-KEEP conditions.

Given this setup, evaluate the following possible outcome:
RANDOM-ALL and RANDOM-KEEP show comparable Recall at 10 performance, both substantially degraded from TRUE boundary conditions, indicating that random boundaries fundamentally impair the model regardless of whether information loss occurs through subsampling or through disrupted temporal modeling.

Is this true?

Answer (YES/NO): NO